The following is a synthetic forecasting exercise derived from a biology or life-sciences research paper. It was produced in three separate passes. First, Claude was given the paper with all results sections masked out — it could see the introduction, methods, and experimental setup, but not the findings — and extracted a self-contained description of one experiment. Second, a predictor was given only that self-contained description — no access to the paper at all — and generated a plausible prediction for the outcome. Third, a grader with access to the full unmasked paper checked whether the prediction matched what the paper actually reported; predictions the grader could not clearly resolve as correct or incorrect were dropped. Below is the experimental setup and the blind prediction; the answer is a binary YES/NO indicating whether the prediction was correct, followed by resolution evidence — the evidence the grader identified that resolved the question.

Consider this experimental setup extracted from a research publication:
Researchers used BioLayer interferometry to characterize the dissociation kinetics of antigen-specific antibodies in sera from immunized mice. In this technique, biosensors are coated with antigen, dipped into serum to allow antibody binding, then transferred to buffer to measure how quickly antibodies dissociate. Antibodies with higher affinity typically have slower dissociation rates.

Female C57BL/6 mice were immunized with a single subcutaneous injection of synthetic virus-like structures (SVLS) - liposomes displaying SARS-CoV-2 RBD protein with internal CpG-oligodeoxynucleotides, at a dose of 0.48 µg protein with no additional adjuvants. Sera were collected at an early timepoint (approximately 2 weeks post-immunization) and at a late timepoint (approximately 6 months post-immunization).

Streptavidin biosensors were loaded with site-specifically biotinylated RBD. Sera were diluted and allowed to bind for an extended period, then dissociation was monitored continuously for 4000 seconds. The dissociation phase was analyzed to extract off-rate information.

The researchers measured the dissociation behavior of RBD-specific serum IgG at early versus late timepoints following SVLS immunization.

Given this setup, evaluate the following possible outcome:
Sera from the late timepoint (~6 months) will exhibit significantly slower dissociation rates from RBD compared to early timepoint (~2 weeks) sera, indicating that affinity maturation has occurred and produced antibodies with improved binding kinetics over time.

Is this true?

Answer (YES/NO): NO